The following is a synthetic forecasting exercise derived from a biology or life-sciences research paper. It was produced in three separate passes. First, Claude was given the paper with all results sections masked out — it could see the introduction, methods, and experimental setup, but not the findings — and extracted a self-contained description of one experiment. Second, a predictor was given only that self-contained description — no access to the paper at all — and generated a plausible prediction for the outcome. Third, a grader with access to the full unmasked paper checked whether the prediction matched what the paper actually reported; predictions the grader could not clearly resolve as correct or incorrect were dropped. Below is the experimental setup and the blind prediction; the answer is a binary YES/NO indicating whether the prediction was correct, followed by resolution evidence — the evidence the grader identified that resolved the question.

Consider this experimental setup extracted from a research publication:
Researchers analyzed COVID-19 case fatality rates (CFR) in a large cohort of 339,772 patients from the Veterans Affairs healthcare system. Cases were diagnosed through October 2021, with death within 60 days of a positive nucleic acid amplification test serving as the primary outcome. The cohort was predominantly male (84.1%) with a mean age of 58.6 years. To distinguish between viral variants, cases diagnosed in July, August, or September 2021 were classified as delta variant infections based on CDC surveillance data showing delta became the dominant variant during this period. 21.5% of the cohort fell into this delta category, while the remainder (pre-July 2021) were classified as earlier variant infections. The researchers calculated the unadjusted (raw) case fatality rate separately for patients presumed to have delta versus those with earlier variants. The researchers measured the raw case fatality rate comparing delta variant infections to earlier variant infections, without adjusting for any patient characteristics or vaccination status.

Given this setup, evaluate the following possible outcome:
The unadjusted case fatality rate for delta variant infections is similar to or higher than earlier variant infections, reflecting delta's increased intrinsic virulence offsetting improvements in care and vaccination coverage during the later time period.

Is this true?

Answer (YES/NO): NO